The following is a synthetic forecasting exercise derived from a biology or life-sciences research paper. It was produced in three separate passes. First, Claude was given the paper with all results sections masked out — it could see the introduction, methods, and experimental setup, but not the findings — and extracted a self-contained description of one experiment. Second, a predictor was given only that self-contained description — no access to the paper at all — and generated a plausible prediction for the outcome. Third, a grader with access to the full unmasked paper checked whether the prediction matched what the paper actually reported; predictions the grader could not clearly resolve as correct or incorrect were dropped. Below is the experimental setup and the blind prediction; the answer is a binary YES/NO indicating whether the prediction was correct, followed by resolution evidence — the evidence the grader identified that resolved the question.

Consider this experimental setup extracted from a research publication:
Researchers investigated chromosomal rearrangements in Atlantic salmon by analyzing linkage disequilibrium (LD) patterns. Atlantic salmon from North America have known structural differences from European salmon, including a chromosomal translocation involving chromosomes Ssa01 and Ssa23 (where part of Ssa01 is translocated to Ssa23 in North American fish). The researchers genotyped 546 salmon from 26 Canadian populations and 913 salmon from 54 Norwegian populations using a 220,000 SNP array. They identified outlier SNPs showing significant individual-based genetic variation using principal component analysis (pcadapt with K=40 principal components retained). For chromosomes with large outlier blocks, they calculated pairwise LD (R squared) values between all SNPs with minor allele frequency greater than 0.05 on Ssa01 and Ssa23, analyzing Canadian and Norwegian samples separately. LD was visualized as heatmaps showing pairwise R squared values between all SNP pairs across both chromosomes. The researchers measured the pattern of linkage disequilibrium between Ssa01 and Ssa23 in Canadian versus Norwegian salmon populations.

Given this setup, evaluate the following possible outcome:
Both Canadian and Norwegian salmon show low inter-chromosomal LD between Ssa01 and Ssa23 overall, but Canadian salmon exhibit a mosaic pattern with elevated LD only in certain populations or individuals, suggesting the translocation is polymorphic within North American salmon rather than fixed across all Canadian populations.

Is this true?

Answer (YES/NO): NO